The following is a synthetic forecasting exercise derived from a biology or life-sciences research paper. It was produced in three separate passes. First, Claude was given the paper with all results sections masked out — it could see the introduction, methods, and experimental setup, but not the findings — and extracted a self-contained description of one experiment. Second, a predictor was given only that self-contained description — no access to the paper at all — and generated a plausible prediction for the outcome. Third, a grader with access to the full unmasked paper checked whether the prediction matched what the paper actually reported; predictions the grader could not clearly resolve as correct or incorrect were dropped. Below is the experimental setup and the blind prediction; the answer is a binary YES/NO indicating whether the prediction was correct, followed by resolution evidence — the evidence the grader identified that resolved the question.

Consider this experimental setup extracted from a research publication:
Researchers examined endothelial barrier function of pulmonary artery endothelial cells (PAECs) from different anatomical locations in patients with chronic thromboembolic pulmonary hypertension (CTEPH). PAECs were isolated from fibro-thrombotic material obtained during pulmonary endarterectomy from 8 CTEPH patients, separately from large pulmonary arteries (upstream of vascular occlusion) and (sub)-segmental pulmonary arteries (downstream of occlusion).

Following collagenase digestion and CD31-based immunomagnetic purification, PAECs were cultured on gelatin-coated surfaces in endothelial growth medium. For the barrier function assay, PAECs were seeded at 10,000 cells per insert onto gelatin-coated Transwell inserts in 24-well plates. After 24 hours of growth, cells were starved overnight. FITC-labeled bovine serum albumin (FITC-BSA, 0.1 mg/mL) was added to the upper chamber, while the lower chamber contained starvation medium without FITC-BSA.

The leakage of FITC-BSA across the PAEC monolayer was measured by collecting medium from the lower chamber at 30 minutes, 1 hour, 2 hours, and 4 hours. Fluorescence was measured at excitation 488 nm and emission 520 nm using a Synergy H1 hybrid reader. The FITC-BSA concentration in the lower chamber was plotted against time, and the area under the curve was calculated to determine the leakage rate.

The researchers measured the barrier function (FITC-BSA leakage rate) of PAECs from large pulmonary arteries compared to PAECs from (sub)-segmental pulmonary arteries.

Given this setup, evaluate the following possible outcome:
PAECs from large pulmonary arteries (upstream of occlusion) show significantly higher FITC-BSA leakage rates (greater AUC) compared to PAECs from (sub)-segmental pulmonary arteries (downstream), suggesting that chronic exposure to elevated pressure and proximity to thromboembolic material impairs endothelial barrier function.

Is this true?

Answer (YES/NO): NO